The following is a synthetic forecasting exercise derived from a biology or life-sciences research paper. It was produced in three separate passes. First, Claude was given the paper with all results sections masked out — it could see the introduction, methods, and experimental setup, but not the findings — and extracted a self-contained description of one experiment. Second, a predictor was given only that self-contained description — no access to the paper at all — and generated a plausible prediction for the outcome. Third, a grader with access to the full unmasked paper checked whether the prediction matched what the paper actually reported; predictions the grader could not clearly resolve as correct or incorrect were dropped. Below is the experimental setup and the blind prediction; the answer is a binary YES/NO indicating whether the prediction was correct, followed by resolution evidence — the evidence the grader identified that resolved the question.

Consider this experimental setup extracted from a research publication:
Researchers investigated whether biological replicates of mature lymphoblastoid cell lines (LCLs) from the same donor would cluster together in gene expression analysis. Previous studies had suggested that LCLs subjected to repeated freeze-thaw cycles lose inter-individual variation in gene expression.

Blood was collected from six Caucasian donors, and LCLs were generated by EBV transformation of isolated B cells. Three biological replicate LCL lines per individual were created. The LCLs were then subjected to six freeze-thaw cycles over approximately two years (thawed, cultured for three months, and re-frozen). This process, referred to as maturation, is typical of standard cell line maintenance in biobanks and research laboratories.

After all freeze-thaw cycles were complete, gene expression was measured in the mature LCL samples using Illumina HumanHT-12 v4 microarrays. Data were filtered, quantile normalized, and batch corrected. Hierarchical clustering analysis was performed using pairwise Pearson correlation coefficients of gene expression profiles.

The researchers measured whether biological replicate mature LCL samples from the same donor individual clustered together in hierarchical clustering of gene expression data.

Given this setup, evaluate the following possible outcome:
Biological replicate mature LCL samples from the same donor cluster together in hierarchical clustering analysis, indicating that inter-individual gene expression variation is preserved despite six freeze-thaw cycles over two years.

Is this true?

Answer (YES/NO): NO